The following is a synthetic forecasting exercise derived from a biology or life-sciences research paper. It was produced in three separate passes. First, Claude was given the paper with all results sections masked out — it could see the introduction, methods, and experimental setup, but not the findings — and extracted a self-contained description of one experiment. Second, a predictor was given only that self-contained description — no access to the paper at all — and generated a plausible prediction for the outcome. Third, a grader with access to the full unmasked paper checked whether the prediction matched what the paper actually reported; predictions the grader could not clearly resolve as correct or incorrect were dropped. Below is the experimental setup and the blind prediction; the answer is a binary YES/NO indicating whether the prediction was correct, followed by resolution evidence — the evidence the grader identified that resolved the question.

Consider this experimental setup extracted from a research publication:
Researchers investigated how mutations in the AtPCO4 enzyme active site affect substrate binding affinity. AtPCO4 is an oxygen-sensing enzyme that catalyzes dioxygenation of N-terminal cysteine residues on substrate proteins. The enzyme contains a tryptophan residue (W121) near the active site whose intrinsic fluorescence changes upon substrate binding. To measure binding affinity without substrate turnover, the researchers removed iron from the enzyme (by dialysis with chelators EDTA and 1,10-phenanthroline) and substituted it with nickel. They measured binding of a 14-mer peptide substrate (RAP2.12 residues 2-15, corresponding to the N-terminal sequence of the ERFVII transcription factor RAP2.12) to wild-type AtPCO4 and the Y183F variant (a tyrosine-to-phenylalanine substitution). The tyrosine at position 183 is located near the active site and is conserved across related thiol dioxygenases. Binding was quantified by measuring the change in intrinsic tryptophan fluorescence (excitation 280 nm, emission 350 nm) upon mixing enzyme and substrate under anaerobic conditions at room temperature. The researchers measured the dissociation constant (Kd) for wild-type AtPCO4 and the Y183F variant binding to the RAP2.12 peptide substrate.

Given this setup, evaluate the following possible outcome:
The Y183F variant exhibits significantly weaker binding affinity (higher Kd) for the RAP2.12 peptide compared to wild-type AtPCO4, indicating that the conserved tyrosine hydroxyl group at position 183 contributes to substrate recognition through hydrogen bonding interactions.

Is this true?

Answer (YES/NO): YES